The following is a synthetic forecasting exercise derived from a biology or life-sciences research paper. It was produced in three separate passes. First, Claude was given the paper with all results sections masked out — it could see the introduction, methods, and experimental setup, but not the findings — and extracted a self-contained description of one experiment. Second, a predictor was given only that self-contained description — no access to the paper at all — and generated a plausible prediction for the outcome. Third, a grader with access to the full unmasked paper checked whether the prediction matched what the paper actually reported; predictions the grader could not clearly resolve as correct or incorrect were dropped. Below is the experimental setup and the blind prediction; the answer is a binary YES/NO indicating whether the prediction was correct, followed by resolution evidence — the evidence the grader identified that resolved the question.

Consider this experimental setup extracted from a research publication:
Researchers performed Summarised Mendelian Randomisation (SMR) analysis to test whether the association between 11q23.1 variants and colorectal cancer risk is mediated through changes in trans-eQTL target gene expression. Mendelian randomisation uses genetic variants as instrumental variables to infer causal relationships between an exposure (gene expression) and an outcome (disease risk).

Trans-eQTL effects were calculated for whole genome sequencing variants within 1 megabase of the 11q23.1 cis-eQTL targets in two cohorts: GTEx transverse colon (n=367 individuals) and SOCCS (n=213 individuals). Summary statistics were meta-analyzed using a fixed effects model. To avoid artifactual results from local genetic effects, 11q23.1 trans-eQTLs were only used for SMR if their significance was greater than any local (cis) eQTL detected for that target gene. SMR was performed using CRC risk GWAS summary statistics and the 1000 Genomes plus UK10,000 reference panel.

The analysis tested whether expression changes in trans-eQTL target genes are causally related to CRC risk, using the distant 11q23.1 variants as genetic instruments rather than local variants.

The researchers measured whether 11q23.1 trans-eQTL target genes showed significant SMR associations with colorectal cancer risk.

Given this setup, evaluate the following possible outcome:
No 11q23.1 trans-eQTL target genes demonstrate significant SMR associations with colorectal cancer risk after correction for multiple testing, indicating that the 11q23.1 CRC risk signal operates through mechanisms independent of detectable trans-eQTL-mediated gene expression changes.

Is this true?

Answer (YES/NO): NO